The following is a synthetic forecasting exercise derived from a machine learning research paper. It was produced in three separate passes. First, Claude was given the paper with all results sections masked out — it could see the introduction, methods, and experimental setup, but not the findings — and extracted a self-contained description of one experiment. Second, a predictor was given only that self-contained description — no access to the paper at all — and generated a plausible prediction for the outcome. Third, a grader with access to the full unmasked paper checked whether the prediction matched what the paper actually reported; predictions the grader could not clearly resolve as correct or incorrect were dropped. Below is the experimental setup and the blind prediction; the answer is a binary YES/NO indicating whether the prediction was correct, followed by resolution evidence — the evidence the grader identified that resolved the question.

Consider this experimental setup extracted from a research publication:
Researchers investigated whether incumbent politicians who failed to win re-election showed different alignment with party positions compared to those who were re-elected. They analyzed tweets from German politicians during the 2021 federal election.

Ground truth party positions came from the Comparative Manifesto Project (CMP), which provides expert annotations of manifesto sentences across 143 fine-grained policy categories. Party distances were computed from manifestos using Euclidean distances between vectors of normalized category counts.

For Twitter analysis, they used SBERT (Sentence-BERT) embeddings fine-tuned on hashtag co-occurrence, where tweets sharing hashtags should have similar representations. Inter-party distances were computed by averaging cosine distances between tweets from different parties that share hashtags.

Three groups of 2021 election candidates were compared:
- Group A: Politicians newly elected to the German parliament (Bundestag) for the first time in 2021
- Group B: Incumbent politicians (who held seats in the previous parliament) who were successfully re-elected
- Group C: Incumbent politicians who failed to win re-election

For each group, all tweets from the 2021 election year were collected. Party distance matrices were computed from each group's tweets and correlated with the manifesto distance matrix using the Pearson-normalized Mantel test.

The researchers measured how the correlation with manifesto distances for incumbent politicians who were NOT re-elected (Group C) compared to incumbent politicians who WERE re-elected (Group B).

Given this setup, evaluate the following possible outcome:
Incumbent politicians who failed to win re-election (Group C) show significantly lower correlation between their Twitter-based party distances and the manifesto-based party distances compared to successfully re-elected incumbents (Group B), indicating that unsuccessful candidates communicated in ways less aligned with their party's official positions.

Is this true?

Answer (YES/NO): NO